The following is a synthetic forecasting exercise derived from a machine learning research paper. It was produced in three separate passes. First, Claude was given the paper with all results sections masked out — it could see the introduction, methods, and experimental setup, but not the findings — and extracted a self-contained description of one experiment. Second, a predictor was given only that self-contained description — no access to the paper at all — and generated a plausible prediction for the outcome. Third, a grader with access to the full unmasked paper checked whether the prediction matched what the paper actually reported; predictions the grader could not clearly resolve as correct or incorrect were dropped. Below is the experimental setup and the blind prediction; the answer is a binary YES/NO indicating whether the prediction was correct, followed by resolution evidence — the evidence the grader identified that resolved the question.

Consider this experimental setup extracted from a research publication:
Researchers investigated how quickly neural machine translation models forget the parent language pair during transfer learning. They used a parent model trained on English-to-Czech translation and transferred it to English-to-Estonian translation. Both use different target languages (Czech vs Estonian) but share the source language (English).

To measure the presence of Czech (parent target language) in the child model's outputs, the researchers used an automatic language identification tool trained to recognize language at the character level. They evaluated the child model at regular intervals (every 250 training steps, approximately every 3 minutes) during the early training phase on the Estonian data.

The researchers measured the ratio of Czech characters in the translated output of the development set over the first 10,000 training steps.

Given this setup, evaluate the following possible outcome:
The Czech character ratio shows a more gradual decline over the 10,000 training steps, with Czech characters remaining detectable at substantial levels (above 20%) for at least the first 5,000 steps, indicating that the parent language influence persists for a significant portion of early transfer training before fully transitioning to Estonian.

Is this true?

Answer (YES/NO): NO